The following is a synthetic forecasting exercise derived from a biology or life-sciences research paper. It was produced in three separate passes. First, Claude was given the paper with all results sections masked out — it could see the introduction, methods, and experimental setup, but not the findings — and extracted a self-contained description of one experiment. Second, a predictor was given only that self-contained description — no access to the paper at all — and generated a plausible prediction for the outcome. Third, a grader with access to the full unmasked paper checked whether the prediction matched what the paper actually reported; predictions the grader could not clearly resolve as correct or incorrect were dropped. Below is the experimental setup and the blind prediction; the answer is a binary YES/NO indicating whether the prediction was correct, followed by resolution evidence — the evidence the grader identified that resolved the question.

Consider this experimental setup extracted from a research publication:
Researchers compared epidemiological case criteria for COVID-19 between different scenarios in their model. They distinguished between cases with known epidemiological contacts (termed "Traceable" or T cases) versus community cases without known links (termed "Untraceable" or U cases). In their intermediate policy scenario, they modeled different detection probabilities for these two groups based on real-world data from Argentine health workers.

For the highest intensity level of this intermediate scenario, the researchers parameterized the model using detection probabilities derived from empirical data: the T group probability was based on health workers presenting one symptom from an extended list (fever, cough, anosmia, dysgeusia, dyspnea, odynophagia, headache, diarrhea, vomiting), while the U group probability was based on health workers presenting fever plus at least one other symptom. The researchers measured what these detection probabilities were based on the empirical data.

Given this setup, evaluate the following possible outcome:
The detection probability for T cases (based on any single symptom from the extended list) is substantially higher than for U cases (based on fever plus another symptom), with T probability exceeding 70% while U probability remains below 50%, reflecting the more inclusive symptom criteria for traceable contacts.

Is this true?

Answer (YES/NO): YES